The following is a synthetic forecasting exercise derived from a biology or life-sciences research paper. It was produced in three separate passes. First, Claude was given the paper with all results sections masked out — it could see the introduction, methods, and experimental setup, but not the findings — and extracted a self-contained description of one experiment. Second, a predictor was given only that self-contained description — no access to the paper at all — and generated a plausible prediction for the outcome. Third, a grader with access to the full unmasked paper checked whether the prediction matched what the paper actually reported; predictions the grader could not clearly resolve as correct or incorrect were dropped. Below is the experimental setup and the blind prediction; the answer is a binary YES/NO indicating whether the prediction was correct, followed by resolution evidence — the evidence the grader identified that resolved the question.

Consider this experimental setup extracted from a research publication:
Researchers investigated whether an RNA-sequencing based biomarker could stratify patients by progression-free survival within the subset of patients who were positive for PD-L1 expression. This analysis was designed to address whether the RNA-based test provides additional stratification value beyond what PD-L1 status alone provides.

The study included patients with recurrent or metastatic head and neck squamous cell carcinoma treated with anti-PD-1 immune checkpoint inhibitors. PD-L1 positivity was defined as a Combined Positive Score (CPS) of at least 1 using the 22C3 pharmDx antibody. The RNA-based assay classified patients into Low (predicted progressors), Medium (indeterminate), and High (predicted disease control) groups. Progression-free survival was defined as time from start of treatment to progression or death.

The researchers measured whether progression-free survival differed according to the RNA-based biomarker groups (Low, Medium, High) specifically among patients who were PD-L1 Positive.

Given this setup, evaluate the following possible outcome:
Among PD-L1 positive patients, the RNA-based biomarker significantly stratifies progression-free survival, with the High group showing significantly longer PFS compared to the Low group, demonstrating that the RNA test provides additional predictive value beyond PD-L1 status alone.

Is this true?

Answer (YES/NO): YES